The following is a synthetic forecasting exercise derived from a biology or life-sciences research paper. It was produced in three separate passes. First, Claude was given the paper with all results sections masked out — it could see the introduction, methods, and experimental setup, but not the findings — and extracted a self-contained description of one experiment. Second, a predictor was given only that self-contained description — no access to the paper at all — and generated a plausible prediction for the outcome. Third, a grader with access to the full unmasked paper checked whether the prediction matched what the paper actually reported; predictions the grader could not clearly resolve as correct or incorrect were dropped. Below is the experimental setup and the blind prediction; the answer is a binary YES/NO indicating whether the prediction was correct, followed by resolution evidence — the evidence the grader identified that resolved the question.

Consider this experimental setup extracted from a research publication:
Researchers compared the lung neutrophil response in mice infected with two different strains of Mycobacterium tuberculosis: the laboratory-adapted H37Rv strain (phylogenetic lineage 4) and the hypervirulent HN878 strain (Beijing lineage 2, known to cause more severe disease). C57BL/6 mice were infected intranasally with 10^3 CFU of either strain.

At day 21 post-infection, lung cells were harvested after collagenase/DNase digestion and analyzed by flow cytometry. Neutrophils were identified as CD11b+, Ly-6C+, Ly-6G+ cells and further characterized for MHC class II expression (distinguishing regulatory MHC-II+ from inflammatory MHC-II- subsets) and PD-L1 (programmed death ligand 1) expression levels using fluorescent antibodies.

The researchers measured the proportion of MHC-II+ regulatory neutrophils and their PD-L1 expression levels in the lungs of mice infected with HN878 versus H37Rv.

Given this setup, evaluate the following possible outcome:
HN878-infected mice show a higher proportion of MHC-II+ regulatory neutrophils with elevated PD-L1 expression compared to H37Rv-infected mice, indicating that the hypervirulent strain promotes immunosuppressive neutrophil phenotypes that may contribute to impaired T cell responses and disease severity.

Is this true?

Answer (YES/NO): NO